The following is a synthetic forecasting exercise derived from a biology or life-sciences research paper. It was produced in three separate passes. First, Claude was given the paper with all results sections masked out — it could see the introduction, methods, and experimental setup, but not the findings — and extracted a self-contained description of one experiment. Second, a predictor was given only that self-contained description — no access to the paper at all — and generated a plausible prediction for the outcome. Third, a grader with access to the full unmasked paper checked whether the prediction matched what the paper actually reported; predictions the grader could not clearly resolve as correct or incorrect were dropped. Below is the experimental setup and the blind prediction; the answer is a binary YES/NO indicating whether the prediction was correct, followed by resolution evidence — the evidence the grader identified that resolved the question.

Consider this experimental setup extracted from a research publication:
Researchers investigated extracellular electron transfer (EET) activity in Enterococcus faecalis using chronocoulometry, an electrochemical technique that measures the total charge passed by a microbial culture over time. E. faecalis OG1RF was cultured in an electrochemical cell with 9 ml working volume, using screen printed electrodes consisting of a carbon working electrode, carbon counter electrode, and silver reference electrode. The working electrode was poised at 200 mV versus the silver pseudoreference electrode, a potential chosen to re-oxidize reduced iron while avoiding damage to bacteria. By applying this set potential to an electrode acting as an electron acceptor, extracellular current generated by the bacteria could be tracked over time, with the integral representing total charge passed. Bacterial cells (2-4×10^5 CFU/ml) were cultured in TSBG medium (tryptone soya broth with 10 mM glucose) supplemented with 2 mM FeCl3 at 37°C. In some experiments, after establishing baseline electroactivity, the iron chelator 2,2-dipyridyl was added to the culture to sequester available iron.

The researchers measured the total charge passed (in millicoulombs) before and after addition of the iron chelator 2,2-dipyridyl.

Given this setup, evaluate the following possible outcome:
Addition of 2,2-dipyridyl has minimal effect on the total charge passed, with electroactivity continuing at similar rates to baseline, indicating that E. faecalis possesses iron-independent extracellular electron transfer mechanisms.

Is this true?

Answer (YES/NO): NO